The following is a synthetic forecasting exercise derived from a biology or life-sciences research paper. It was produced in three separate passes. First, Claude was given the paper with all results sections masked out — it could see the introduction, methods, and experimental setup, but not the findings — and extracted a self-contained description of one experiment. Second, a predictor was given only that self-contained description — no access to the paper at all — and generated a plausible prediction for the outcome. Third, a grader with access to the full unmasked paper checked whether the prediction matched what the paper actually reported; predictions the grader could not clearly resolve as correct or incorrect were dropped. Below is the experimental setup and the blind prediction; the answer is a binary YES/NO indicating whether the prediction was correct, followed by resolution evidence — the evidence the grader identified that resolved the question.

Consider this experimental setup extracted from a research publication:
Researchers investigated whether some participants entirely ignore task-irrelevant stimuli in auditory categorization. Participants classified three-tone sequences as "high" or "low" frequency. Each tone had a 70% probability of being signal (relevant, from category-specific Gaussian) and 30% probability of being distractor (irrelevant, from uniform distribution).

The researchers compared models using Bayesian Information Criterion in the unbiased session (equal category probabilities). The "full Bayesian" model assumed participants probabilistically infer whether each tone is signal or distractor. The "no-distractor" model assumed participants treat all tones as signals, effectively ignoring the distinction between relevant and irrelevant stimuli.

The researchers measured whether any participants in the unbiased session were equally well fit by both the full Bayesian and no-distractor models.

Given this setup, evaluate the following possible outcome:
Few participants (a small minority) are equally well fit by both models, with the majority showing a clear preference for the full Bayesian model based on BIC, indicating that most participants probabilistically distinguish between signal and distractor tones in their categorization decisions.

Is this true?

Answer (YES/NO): YES